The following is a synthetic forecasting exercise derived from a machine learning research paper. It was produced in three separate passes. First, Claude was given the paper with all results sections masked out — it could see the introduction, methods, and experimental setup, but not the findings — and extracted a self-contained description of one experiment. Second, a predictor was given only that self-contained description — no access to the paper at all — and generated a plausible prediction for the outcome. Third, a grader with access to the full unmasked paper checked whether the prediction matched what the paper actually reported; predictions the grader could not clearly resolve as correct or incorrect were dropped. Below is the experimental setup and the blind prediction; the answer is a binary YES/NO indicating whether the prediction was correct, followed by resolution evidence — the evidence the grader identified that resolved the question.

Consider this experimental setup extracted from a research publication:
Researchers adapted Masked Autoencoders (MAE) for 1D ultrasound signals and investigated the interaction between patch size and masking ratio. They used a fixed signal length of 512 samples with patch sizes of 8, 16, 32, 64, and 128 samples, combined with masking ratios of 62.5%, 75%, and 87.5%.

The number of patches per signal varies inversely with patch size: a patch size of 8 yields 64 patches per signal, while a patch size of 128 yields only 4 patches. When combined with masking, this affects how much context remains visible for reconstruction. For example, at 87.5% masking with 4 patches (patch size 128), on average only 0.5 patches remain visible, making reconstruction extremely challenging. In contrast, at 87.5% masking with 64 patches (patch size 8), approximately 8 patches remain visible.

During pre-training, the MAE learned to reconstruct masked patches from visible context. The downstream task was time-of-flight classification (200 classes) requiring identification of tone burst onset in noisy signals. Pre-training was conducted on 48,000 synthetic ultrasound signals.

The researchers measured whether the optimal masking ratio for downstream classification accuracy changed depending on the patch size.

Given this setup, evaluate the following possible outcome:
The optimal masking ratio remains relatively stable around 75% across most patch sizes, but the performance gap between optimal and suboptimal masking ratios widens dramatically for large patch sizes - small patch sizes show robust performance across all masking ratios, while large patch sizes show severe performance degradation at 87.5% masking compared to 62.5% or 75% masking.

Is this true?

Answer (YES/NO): NO